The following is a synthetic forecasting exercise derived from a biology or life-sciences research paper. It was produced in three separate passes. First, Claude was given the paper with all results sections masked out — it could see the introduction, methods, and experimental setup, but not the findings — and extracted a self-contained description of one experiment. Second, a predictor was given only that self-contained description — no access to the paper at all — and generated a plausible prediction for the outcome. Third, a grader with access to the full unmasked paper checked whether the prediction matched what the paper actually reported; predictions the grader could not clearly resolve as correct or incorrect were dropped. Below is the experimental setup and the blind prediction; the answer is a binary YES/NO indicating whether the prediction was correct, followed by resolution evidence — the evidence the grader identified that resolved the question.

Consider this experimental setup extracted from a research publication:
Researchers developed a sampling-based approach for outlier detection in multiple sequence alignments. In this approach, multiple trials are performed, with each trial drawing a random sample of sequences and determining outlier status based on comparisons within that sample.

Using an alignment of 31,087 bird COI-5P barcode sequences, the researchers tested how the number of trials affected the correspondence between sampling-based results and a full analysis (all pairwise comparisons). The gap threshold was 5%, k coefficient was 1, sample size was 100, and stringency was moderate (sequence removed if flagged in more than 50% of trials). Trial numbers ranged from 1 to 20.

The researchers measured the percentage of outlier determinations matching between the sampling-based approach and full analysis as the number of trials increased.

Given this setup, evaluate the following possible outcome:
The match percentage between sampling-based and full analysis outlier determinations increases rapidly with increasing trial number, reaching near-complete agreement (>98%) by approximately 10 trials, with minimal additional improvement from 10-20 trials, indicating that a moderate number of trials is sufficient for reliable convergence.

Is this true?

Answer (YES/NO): YES